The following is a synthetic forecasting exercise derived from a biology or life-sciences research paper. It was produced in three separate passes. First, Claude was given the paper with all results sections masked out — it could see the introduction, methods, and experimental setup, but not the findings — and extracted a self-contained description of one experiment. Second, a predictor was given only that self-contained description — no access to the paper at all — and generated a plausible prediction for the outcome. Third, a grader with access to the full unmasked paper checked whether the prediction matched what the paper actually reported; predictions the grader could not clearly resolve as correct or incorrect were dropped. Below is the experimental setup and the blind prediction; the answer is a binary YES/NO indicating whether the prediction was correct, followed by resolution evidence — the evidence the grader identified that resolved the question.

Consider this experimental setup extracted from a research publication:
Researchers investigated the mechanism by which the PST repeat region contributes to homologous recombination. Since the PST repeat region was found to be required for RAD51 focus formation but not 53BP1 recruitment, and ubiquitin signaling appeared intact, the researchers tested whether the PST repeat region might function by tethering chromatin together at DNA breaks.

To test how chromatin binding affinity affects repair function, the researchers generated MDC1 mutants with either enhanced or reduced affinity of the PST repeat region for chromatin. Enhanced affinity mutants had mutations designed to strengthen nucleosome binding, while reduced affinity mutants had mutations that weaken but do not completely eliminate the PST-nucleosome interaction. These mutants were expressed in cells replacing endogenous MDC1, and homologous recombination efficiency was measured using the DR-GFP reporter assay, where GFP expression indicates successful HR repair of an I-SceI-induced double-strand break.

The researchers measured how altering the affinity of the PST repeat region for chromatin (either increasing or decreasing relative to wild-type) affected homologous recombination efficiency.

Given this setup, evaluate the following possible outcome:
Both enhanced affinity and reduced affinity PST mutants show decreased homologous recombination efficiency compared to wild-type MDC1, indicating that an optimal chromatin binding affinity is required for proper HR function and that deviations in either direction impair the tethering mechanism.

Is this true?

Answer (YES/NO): YES